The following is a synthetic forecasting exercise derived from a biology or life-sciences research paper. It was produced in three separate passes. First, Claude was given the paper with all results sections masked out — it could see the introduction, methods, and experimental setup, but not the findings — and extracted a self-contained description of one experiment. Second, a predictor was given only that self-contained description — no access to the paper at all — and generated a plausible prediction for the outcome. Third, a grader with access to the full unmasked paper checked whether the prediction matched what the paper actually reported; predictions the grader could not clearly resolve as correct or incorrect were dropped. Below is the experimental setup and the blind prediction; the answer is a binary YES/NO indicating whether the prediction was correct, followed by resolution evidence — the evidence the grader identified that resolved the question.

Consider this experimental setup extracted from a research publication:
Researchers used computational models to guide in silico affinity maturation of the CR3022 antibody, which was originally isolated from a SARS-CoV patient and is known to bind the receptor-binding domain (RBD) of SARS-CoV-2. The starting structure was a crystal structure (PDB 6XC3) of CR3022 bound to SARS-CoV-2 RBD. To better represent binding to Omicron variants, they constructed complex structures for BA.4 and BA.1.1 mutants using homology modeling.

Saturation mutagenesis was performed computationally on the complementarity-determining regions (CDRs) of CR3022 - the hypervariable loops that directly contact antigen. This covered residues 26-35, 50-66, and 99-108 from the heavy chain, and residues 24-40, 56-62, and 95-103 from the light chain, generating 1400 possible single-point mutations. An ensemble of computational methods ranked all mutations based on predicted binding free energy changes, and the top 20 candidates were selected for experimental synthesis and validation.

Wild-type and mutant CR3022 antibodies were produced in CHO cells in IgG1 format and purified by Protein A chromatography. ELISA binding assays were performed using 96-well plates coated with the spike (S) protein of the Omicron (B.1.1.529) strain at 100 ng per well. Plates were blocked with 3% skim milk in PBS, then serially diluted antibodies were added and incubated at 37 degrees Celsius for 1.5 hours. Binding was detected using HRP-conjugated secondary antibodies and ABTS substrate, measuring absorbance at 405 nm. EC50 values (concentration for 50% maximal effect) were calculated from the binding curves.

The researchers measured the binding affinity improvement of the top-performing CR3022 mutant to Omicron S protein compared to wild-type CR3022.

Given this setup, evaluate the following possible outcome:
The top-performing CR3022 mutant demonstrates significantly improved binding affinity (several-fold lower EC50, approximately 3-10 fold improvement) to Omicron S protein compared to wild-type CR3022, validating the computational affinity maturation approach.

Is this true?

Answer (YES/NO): NO